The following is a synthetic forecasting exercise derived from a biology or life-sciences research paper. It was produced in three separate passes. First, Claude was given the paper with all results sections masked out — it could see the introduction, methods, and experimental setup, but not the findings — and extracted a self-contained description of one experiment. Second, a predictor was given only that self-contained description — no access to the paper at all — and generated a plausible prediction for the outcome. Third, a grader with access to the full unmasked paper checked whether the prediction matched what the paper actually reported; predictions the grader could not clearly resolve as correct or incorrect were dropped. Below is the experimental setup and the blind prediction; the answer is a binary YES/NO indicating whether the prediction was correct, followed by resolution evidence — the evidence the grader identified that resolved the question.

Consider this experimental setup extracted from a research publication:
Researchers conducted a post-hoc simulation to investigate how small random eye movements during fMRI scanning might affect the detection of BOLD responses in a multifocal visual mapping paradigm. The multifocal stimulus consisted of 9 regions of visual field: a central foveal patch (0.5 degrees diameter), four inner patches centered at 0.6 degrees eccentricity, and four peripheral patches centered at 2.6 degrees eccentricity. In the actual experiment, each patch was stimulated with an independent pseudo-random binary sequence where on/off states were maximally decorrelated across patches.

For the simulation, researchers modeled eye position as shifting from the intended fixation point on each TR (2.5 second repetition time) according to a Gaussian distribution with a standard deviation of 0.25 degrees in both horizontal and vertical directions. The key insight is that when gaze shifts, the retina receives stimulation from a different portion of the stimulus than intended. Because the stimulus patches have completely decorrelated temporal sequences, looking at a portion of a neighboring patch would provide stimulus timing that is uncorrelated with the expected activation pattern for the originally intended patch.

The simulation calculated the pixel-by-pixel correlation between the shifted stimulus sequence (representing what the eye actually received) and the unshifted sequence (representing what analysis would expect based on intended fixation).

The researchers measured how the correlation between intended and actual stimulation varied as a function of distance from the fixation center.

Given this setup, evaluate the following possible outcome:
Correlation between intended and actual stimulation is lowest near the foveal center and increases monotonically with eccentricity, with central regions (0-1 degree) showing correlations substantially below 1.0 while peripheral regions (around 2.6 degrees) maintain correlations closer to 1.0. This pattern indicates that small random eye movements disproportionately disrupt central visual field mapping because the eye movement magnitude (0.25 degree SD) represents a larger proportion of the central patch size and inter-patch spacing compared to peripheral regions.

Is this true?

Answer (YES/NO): YES